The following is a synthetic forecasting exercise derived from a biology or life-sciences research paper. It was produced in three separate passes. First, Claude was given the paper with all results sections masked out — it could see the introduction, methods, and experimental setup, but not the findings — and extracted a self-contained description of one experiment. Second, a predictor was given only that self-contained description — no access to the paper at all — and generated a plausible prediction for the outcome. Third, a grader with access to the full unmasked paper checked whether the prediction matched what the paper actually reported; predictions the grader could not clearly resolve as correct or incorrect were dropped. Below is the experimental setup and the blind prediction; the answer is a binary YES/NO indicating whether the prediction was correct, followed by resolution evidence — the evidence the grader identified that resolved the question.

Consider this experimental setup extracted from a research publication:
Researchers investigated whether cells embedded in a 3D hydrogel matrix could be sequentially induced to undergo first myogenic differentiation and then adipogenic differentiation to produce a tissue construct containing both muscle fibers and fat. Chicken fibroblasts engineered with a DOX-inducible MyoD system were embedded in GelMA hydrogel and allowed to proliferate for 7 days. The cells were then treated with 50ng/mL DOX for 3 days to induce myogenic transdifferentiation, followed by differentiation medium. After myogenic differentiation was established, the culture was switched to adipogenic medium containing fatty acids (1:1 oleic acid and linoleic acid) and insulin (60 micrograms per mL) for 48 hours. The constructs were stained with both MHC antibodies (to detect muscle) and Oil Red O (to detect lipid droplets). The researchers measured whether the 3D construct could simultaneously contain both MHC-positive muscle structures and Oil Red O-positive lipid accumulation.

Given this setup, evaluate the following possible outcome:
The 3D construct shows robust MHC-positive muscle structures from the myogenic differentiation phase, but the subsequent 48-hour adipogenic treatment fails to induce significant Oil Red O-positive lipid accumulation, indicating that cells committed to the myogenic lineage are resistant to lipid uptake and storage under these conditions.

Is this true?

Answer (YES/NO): NO